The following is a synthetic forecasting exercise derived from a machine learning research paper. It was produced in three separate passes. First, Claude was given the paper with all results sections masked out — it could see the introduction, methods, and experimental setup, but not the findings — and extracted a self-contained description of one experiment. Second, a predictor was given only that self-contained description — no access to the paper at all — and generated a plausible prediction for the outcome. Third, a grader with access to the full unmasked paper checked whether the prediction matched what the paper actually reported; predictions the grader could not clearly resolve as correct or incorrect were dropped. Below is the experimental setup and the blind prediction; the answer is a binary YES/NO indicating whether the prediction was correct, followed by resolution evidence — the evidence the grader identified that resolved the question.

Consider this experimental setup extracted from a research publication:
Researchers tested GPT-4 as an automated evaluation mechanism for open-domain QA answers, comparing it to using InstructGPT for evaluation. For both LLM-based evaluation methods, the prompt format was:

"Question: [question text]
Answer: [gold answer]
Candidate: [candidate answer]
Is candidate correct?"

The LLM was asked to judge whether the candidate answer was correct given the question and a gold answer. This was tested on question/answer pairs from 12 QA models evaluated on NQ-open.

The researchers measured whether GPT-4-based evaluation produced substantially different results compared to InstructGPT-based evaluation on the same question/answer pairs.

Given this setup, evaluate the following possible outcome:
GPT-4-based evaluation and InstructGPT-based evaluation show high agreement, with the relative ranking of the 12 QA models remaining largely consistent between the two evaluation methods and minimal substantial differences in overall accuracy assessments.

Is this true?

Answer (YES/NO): YES